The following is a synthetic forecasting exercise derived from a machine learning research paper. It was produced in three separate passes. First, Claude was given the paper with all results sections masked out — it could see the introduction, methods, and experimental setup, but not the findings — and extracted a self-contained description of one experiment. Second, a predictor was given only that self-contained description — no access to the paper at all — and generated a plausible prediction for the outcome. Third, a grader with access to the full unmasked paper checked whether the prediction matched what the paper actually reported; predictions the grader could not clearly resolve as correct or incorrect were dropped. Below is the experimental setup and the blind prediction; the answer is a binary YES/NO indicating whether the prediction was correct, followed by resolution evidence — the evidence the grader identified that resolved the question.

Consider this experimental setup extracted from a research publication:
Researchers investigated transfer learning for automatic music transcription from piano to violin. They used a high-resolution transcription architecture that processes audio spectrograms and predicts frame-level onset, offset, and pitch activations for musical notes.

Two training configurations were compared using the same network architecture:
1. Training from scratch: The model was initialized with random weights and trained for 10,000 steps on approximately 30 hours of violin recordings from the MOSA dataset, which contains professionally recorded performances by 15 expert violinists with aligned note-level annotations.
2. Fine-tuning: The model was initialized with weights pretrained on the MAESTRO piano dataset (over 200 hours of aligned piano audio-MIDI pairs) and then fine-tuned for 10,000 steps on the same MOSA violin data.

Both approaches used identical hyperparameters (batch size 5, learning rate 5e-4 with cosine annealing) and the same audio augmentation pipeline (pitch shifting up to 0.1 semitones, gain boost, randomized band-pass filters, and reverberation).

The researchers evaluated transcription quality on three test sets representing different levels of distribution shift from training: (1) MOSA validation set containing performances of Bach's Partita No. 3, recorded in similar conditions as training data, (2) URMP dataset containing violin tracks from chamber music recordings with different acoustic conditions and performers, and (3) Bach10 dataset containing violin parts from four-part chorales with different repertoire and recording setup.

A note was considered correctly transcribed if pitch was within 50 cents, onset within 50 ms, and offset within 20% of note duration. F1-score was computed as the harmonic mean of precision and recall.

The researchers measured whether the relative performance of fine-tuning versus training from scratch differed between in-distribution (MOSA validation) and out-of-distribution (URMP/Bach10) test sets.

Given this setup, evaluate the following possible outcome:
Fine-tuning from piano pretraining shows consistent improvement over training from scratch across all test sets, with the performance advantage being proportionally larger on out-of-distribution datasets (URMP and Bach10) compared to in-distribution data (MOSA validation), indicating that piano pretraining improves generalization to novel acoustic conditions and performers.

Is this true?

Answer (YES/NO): NO